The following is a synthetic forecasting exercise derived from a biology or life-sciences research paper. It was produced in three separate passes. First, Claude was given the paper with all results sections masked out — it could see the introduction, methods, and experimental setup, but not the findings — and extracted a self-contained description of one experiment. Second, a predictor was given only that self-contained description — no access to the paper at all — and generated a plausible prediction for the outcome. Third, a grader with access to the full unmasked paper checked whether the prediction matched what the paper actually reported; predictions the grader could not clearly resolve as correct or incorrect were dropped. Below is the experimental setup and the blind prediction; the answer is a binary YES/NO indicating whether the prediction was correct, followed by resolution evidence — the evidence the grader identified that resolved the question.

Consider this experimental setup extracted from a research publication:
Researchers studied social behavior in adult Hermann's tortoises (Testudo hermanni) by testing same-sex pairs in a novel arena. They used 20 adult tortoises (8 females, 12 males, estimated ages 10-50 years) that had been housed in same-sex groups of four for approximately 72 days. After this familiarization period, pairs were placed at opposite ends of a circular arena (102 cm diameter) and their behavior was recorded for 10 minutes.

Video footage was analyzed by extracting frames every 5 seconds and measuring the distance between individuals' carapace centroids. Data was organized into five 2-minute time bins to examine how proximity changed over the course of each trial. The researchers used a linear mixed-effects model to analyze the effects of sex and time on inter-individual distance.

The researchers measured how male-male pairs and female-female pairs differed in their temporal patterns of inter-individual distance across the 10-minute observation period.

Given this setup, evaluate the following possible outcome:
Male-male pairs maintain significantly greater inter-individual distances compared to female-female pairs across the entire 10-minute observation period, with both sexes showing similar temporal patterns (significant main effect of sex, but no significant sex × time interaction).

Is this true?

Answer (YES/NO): NO